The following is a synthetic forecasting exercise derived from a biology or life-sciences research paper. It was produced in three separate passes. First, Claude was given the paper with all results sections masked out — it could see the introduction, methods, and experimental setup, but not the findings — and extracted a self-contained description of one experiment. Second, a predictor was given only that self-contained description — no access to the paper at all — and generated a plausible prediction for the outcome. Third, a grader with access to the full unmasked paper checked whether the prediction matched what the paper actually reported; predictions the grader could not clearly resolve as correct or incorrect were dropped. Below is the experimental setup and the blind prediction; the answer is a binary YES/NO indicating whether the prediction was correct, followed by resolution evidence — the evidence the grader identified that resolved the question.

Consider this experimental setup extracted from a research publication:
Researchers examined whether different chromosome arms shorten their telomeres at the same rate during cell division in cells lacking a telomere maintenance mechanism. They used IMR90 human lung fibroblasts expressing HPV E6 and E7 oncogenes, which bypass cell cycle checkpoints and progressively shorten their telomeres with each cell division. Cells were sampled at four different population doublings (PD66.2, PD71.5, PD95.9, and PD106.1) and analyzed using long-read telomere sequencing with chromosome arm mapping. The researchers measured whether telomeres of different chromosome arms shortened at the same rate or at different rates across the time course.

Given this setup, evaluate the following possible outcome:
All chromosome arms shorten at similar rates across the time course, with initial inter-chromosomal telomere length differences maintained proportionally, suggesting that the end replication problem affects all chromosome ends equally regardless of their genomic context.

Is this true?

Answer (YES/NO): NO